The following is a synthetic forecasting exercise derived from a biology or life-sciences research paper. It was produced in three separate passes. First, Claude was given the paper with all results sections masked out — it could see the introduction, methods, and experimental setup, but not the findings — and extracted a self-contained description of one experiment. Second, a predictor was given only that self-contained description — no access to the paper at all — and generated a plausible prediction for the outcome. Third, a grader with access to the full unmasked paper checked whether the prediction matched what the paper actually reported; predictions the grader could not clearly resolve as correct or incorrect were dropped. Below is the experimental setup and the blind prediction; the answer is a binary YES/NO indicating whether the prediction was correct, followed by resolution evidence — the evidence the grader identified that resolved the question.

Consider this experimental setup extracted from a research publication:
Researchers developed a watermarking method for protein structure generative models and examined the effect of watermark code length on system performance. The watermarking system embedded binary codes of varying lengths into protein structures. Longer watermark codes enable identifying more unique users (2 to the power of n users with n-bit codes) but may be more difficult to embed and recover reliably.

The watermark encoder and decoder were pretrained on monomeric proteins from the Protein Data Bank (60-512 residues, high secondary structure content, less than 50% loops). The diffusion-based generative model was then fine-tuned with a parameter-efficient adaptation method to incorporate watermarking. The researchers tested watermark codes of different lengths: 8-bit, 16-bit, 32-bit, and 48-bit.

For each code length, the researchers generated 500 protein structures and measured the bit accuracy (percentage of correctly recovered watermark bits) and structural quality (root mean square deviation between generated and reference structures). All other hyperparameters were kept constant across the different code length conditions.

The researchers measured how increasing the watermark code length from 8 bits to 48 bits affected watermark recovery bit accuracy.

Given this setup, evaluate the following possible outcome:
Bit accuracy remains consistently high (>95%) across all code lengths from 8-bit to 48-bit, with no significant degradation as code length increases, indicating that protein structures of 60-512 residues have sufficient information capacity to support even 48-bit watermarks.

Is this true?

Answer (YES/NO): NO